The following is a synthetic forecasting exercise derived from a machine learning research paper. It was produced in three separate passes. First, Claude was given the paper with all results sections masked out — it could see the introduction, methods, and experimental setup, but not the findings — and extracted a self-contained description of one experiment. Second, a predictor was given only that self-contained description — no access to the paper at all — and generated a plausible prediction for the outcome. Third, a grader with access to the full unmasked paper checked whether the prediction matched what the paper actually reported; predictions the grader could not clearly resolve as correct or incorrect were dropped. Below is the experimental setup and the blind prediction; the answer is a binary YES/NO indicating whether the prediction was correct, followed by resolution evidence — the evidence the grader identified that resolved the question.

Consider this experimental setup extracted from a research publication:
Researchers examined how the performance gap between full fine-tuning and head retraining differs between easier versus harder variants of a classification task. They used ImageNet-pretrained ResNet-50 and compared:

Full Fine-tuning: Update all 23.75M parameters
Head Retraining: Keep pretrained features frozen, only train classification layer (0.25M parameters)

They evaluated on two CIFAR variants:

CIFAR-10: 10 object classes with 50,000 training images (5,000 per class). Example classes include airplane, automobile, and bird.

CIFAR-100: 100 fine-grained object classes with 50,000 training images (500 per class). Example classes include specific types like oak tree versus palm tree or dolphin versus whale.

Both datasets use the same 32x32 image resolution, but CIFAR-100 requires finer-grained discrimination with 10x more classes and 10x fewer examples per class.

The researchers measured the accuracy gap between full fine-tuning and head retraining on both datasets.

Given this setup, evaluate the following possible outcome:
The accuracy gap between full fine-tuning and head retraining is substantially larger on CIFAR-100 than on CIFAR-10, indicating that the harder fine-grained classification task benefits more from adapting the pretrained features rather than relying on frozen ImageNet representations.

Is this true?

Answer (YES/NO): YES